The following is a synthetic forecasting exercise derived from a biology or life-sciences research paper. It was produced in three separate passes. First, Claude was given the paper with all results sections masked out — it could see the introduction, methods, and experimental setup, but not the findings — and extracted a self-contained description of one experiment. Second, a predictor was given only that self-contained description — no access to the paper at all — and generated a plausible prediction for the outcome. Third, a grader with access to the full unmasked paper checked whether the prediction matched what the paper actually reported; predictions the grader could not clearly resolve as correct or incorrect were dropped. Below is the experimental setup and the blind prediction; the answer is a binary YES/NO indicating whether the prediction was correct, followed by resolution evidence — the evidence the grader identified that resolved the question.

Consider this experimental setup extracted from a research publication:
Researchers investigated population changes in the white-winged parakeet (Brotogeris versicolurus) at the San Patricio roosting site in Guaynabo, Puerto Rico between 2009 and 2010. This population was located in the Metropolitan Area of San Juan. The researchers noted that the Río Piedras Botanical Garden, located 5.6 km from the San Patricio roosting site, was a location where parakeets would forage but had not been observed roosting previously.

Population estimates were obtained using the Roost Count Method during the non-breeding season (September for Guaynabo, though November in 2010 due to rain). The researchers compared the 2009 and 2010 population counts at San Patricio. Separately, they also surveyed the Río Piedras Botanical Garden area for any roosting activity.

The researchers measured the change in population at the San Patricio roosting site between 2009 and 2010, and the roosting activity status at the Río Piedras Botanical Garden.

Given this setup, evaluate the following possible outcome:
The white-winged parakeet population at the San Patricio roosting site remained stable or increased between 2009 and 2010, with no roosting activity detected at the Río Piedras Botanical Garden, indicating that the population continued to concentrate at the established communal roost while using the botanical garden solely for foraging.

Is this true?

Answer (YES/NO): NO